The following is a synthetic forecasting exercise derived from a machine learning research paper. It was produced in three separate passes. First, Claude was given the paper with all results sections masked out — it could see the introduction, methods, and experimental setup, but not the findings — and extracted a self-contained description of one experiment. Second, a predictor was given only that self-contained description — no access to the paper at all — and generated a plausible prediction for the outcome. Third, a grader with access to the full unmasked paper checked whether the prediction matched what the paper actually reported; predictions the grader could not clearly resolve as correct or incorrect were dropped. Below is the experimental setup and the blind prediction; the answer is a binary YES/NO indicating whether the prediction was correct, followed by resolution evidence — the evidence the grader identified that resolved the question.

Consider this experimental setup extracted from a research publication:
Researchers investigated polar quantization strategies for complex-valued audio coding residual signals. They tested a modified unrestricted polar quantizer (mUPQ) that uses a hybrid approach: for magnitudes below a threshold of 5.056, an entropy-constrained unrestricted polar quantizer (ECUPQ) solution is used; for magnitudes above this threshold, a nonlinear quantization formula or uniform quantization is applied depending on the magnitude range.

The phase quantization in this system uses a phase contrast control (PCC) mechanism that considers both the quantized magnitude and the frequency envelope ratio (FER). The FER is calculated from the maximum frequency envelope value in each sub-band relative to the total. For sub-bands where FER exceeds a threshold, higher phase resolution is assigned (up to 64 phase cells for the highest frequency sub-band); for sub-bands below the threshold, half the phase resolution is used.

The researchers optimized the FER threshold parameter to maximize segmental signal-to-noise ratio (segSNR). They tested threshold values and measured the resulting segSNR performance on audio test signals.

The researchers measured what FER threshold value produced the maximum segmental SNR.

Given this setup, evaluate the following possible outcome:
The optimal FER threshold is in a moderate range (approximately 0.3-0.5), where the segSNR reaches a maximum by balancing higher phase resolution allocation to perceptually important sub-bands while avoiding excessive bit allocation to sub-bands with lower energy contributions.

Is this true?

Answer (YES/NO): NO